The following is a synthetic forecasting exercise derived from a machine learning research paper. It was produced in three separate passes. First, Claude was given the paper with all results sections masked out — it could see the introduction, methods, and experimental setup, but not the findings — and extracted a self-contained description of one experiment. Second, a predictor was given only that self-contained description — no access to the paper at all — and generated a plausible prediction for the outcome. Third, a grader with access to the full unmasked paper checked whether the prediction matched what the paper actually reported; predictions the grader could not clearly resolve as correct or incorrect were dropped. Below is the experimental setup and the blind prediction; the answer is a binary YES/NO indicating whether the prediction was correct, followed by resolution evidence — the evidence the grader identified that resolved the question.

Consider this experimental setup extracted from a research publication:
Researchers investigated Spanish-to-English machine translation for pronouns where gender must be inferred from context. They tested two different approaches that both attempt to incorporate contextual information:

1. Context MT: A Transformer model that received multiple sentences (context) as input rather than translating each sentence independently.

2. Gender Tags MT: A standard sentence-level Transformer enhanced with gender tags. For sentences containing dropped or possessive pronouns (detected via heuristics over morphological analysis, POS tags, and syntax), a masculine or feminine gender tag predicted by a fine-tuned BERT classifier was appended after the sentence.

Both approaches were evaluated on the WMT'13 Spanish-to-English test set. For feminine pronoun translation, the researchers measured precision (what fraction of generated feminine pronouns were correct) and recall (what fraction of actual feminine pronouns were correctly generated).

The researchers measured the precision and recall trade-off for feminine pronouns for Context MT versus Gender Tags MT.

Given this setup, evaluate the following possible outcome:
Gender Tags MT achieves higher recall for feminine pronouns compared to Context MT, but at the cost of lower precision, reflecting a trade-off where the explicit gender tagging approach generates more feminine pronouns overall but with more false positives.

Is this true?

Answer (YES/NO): NO